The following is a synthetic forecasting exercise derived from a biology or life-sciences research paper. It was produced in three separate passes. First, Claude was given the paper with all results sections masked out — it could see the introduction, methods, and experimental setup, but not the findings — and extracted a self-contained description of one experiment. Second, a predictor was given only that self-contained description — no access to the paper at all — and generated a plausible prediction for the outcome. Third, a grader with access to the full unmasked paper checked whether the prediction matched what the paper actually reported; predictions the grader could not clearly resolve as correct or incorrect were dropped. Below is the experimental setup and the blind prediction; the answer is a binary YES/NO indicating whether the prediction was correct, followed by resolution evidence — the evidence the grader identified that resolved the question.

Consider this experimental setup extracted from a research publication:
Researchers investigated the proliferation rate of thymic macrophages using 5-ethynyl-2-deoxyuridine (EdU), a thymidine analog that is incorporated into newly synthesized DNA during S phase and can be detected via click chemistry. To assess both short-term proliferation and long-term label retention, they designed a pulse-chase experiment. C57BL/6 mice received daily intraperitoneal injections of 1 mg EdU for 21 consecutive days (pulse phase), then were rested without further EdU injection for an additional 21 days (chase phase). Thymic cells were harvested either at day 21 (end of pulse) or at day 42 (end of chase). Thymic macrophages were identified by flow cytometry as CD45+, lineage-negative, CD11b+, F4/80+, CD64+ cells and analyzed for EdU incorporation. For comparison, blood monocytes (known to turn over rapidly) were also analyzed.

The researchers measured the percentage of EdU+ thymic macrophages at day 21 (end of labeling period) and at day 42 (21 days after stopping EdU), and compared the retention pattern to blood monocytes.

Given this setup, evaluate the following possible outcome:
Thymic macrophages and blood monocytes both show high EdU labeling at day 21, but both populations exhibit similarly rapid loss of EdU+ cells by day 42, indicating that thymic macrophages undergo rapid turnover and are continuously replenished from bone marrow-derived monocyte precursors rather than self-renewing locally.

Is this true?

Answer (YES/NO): NO